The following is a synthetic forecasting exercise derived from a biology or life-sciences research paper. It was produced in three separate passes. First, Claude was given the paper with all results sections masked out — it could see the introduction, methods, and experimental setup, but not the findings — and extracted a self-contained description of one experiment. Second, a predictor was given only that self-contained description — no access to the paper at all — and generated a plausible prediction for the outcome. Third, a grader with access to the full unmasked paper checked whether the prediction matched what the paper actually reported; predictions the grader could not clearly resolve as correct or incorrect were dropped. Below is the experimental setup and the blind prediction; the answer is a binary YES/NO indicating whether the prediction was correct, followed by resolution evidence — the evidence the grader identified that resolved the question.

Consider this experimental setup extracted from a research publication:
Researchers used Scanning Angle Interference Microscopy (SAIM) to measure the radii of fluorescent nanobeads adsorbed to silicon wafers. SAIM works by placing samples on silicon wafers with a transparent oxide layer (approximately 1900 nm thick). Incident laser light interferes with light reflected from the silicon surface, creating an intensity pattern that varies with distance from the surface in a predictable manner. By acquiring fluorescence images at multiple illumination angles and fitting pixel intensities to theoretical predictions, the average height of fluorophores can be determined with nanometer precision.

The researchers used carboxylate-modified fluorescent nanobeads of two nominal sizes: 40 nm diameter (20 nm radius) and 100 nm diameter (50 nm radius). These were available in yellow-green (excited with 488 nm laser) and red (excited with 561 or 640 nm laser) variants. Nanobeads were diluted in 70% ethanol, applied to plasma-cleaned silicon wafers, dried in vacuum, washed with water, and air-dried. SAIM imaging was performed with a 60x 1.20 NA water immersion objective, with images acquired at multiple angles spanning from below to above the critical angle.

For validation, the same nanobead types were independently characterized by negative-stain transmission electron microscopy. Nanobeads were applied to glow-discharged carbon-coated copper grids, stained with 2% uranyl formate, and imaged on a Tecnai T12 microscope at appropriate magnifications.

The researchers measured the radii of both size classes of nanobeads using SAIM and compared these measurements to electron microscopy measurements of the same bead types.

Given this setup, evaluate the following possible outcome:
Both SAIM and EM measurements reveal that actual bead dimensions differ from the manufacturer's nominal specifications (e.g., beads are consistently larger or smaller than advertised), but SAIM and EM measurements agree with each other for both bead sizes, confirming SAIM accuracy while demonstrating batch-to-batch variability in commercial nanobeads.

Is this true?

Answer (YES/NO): NO